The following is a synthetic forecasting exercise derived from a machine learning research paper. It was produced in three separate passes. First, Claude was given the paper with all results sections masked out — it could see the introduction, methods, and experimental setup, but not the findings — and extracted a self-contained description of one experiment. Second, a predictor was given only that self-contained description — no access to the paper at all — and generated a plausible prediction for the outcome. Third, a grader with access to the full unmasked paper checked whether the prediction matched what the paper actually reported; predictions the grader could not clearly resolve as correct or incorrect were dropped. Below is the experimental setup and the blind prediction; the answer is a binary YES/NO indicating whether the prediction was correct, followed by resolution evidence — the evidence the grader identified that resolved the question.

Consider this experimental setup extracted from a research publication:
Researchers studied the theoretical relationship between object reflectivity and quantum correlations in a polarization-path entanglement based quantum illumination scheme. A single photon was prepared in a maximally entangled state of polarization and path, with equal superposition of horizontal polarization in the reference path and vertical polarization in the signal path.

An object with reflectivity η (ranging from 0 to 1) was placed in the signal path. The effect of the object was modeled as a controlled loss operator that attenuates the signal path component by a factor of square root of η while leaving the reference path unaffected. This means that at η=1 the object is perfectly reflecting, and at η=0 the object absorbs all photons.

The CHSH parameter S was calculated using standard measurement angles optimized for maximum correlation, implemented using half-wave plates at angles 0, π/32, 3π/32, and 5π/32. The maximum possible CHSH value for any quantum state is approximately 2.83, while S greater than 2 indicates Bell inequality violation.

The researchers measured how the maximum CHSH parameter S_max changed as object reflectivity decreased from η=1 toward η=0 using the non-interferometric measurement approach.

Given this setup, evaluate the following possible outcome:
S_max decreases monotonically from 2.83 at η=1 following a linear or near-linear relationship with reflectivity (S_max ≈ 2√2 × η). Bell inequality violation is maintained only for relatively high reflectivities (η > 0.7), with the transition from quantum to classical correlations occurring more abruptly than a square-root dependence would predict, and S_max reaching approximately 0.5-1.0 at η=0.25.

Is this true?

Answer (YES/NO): NO